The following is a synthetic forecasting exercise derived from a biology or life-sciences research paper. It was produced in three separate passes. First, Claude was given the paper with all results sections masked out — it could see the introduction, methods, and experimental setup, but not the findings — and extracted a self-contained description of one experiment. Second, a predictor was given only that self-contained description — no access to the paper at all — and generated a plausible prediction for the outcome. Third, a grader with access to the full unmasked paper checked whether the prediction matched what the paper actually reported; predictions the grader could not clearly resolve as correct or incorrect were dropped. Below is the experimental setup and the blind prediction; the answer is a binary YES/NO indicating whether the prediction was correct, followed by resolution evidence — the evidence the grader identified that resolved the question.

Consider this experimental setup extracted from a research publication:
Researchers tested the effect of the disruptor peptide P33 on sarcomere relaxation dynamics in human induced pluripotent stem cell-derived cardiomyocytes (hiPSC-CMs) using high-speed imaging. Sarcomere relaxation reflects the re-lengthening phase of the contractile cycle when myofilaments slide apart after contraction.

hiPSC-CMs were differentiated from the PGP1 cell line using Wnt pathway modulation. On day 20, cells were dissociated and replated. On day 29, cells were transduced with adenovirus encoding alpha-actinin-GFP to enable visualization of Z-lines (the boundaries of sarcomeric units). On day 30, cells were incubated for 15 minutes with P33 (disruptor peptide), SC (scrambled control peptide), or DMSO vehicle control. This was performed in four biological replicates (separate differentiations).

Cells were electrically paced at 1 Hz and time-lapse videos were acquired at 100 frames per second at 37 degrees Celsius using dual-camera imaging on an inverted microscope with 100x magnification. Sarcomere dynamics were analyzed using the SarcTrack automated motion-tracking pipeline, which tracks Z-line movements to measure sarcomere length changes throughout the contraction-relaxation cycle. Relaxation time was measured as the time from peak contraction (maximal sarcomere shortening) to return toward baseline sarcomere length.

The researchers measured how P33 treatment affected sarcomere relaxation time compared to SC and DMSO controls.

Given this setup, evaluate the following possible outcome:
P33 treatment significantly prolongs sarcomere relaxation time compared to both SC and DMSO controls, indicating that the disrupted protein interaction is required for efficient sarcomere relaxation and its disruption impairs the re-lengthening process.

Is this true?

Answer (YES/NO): NO